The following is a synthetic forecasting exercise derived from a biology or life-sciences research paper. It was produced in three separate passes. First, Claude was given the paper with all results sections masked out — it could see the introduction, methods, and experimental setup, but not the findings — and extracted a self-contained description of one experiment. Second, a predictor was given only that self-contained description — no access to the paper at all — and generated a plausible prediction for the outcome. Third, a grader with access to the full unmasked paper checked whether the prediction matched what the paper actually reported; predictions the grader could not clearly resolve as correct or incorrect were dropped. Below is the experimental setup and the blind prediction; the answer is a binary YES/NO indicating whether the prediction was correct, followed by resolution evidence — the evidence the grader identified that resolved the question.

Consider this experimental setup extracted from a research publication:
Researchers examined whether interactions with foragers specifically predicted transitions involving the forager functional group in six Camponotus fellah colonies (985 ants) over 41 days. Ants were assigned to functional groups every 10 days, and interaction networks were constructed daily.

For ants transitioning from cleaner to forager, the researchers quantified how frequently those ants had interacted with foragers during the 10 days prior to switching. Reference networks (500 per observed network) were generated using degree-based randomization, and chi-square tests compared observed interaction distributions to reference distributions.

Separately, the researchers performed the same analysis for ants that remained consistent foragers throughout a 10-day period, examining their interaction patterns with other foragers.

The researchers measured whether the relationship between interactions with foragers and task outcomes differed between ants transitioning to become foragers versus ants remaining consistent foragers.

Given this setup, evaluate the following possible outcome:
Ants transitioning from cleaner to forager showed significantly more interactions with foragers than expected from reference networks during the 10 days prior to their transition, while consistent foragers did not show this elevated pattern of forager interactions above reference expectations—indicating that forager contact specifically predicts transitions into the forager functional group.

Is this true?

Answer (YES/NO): YES